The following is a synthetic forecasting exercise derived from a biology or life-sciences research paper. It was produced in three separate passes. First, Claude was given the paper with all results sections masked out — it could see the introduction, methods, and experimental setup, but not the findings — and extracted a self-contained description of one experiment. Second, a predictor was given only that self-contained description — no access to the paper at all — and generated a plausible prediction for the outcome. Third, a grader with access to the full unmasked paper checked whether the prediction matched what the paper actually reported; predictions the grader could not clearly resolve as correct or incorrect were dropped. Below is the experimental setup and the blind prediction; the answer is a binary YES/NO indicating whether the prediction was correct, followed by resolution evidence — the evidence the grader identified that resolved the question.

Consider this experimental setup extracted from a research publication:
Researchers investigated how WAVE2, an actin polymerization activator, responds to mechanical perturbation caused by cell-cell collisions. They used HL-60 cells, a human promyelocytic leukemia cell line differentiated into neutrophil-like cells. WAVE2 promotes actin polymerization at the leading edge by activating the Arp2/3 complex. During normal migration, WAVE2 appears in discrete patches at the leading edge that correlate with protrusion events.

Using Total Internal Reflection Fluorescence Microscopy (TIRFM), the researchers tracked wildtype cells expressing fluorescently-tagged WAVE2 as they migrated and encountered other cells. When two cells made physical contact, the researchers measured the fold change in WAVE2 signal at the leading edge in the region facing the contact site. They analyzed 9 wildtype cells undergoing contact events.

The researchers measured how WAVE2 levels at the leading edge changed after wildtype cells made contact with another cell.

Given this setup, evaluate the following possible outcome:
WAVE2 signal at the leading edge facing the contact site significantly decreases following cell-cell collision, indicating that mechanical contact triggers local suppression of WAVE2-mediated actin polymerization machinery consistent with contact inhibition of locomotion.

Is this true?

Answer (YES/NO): YES